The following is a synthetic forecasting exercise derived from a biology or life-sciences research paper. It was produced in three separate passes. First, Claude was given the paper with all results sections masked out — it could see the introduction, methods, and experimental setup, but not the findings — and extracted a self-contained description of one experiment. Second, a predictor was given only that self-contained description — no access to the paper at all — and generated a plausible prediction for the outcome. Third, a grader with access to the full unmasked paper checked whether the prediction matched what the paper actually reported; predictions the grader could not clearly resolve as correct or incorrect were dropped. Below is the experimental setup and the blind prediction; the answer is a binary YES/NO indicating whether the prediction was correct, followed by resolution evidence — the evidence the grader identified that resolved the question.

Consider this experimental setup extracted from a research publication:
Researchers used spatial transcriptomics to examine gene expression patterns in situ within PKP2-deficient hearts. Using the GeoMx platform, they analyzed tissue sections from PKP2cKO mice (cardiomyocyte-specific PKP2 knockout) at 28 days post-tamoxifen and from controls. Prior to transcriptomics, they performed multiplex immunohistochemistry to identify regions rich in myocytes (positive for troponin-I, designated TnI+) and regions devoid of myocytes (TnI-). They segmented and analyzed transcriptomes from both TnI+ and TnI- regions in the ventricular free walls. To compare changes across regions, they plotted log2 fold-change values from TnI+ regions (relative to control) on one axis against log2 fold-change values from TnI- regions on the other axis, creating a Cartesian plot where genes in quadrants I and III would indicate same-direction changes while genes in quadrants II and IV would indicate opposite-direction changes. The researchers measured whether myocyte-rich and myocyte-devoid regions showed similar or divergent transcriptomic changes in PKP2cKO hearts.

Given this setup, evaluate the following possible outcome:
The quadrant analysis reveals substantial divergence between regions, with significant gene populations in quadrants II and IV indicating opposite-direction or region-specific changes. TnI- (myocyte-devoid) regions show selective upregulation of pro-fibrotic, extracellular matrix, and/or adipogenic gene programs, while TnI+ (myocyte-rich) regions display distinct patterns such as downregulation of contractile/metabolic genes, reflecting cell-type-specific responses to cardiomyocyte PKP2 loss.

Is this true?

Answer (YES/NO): NO